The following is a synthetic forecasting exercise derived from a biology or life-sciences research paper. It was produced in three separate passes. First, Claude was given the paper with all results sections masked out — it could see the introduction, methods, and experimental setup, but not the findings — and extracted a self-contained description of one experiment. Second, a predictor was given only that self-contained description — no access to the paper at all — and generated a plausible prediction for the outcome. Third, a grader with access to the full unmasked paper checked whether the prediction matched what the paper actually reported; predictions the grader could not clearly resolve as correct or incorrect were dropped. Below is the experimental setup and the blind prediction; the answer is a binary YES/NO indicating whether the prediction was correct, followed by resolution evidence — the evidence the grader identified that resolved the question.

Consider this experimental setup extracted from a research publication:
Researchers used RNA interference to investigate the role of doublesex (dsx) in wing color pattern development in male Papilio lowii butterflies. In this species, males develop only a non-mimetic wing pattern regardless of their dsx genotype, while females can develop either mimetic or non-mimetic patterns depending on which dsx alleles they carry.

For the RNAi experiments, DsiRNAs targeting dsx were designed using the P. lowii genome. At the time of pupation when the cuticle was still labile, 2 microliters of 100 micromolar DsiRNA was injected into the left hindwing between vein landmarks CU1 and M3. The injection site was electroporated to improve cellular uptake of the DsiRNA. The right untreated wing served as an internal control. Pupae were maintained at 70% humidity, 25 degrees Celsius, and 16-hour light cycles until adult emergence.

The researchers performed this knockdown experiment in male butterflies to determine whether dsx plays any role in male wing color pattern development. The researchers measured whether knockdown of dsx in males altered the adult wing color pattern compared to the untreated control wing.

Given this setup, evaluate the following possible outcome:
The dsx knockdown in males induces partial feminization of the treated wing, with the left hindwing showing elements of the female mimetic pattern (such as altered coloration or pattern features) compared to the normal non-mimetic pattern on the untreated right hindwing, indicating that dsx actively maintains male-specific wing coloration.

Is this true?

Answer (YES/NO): NO